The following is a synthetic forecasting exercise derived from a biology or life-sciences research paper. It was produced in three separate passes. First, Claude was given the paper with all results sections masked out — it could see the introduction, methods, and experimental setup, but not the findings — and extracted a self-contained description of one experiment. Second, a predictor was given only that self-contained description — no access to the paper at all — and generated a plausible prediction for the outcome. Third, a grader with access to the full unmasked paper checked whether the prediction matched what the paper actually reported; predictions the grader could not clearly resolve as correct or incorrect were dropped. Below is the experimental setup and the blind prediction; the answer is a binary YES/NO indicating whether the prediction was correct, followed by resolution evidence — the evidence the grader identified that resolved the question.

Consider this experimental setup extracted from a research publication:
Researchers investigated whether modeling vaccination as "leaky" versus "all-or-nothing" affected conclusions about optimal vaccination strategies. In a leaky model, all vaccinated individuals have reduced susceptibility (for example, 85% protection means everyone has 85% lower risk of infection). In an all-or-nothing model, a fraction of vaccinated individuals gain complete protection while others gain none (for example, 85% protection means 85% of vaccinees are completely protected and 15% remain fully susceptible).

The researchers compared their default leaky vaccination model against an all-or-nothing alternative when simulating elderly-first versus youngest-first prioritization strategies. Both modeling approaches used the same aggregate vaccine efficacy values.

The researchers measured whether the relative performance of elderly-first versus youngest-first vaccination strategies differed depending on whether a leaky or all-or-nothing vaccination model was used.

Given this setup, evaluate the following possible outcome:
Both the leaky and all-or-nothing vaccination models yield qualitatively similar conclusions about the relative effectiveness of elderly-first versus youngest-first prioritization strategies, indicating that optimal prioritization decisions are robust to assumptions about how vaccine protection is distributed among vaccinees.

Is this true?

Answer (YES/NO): YES